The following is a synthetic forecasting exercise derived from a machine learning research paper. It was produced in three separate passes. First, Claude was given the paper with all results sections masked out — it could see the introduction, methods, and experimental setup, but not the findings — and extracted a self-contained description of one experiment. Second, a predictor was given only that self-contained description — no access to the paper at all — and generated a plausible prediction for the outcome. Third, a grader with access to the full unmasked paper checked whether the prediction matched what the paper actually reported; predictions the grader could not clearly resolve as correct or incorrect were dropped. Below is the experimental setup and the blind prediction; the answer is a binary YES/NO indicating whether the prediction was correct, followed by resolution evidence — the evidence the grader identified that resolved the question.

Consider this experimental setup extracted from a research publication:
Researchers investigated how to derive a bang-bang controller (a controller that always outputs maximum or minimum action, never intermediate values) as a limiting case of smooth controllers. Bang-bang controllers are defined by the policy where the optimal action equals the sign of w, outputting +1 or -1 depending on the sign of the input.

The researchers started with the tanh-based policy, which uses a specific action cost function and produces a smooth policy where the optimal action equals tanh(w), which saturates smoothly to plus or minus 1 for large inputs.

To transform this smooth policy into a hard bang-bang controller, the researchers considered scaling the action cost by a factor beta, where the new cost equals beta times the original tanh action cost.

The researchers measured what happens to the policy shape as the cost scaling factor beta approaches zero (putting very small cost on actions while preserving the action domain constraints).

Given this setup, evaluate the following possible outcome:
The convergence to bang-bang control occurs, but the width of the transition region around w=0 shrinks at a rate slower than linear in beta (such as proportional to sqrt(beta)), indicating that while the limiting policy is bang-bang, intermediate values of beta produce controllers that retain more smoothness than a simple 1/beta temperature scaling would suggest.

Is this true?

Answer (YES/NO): NO